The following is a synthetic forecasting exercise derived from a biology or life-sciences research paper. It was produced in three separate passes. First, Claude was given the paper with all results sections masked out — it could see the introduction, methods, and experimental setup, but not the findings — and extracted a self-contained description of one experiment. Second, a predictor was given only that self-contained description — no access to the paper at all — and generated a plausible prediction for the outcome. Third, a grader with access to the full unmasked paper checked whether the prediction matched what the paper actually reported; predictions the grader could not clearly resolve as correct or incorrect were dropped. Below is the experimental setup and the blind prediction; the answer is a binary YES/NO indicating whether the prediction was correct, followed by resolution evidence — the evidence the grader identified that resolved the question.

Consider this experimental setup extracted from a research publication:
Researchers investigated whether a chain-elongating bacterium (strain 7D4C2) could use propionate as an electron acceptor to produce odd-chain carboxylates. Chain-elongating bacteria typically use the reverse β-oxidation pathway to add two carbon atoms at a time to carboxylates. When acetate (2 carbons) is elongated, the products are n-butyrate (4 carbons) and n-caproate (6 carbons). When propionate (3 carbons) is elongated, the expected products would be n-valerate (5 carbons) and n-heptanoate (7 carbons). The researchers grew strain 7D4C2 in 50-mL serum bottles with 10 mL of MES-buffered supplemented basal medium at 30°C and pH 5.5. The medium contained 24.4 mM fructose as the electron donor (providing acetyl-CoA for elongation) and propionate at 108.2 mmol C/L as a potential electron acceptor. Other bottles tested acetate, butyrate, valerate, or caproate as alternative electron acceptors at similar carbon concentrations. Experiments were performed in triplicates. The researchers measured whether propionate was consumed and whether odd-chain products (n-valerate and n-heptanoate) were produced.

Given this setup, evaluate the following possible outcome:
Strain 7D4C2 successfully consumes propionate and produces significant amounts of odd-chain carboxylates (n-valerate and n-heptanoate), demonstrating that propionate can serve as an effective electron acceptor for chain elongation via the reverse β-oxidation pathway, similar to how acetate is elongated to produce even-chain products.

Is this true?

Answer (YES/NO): NO